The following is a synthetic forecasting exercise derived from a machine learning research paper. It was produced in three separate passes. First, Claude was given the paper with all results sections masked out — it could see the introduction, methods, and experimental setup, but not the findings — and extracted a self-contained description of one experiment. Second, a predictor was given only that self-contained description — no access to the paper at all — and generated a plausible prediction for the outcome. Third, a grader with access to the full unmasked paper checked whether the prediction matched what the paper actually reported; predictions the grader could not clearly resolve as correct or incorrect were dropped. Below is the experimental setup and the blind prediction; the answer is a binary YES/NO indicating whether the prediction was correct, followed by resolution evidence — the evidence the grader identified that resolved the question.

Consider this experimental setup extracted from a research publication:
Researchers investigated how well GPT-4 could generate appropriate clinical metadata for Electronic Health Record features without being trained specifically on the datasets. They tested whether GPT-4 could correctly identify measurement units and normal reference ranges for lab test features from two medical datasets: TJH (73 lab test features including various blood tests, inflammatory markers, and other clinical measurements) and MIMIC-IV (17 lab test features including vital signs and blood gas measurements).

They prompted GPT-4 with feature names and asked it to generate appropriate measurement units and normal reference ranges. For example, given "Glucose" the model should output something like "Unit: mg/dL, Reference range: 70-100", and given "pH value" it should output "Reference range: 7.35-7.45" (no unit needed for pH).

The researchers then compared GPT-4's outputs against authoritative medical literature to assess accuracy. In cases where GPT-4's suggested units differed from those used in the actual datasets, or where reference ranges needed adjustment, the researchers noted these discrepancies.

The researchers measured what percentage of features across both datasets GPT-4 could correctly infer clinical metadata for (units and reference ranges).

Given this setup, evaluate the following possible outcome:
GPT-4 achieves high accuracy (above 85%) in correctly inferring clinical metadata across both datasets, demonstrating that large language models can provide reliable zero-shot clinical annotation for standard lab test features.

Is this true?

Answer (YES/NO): NO